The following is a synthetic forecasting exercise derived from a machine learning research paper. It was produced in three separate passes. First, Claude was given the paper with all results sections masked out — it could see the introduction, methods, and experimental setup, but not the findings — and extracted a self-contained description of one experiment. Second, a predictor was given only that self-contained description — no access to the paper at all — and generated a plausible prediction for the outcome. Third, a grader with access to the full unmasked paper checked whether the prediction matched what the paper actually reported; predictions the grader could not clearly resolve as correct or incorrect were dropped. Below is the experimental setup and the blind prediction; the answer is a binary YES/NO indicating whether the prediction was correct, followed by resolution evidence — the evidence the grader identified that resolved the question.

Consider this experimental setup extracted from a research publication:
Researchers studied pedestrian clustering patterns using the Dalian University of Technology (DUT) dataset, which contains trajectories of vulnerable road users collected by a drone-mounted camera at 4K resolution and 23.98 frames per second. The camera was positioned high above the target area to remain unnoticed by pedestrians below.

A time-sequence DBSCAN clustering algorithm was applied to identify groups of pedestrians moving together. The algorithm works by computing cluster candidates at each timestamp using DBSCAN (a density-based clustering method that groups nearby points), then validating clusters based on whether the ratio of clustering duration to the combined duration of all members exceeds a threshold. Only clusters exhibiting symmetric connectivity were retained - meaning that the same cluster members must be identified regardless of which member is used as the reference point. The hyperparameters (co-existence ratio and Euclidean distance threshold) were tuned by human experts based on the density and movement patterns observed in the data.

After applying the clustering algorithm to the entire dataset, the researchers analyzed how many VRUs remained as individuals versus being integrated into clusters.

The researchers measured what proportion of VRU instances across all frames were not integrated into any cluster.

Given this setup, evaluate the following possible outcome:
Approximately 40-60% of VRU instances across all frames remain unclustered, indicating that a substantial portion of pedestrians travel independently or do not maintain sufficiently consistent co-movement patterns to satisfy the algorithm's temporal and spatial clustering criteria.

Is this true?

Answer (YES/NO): NO